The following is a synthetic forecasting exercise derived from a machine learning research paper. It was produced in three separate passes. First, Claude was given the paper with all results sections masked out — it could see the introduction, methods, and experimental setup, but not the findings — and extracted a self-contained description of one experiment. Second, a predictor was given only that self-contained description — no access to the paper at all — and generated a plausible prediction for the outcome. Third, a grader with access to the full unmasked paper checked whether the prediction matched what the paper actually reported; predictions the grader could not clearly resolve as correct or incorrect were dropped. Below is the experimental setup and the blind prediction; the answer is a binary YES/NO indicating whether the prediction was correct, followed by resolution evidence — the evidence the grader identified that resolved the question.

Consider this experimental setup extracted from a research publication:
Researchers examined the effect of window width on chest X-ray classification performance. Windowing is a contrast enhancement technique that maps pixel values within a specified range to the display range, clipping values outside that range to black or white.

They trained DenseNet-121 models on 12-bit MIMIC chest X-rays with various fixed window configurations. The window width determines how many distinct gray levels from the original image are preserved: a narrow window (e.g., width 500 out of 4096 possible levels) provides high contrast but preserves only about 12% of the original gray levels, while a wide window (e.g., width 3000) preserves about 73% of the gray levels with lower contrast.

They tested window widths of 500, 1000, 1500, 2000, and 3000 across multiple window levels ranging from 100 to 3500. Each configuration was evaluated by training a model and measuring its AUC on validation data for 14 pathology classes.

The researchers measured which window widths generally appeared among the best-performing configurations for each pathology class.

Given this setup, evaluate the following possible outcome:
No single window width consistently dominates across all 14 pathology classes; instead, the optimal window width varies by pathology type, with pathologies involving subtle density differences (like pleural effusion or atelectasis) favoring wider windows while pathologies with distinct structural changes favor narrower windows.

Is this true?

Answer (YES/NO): NO